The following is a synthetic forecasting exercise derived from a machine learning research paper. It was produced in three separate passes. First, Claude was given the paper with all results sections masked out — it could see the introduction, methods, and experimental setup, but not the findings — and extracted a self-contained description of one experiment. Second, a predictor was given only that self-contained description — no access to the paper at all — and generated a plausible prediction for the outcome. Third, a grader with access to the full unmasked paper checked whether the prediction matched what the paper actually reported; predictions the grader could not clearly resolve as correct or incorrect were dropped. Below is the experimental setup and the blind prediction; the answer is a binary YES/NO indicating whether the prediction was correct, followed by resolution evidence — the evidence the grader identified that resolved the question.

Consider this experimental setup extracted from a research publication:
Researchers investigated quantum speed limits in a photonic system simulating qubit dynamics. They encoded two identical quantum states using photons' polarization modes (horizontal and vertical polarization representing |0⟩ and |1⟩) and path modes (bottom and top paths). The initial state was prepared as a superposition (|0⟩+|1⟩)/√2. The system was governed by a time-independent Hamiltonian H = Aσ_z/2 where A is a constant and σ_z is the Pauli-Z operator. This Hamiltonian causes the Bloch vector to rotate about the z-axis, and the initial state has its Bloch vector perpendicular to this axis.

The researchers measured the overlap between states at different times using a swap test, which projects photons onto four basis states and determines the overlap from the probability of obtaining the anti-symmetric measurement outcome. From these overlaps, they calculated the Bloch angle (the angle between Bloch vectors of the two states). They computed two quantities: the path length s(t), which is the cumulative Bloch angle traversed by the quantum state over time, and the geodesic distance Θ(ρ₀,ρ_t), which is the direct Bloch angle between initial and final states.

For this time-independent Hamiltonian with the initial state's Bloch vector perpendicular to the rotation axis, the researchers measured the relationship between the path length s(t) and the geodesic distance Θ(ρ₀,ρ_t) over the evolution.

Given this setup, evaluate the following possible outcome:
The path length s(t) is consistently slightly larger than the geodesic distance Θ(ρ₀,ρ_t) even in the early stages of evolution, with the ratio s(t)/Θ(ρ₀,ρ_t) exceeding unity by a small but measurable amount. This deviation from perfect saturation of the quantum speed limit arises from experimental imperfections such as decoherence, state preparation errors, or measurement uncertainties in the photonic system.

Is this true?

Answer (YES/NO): NO